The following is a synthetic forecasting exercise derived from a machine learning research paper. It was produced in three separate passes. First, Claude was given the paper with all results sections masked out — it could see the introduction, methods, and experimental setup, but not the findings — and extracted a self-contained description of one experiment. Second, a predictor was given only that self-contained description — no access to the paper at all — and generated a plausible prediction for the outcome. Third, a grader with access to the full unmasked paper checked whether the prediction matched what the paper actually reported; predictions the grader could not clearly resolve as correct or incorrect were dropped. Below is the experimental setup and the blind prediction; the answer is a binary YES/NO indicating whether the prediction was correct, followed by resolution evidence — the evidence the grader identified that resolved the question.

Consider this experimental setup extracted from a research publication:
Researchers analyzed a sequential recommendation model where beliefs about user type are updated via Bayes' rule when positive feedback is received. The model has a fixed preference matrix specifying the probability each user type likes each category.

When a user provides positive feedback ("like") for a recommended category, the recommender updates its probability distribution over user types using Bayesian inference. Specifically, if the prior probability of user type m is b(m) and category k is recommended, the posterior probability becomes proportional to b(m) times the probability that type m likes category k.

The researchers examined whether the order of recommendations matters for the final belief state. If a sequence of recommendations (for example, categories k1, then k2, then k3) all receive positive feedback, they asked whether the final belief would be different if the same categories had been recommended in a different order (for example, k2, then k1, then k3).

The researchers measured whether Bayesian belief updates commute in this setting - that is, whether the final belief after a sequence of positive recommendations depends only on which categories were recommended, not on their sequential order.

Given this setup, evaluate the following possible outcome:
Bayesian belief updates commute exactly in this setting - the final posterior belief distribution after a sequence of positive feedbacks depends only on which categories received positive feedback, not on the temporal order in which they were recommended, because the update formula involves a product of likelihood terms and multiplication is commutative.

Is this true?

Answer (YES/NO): YES